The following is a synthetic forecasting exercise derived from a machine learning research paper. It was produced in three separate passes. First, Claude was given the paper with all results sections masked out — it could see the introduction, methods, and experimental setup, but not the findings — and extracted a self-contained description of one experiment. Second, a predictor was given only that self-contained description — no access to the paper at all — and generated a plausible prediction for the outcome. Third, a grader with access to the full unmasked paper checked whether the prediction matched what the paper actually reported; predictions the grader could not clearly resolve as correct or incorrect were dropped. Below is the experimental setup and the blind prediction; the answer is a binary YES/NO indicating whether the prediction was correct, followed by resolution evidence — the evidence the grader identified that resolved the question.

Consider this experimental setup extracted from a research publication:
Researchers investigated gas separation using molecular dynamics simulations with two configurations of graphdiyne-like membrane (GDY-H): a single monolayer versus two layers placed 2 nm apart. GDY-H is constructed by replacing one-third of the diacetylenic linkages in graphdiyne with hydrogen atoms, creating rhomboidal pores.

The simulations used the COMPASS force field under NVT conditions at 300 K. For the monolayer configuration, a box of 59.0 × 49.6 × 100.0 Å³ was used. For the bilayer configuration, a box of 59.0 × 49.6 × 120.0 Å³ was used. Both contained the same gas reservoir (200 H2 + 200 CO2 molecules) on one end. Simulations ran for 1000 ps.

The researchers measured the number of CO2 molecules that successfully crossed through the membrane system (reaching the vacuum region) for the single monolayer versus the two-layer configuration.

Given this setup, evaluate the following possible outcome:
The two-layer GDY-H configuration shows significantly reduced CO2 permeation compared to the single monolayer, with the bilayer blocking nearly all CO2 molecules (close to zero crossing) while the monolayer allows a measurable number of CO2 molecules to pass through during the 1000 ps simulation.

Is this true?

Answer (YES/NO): YES